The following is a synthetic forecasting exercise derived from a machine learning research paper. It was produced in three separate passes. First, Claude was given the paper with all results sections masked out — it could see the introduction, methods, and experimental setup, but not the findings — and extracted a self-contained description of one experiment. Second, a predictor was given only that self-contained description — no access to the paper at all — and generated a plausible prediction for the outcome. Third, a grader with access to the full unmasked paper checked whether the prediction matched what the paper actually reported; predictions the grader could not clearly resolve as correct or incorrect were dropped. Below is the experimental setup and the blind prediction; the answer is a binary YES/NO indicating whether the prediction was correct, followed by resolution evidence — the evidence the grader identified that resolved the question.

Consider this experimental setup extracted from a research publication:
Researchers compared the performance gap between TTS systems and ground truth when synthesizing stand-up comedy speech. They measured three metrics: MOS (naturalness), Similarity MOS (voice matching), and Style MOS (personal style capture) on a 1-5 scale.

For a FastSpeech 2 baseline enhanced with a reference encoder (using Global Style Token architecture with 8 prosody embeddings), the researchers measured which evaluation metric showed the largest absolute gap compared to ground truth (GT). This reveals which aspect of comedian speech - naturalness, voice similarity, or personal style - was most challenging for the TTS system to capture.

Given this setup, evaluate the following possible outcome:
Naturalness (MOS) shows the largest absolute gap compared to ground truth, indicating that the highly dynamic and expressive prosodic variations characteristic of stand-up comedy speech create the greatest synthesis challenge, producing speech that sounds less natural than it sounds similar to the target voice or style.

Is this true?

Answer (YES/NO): NO